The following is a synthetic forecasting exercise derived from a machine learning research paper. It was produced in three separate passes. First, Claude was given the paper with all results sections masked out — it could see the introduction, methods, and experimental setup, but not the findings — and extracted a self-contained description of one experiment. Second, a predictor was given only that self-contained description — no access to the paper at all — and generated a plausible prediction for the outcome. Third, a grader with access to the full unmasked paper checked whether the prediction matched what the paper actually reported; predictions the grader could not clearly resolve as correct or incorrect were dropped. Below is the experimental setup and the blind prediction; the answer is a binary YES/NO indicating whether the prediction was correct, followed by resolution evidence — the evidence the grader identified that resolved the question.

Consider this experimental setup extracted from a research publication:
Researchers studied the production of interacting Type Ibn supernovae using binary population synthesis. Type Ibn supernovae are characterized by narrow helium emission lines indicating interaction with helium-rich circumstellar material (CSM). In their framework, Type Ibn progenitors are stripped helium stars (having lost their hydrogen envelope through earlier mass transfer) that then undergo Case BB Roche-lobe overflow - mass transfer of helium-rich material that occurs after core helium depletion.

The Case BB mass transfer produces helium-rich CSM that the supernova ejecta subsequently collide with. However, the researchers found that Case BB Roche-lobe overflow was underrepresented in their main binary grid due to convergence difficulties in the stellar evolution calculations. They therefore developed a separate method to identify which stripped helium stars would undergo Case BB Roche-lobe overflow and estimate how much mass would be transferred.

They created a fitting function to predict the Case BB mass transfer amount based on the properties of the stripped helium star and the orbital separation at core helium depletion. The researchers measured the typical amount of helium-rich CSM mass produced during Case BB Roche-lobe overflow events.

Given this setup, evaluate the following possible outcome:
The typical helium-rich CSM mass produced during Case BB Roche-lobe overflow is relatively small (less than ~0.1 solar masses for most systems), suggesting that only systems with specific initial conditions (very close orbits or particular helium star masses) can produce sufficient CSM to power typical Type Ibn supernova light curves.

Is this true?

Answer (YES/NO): NO